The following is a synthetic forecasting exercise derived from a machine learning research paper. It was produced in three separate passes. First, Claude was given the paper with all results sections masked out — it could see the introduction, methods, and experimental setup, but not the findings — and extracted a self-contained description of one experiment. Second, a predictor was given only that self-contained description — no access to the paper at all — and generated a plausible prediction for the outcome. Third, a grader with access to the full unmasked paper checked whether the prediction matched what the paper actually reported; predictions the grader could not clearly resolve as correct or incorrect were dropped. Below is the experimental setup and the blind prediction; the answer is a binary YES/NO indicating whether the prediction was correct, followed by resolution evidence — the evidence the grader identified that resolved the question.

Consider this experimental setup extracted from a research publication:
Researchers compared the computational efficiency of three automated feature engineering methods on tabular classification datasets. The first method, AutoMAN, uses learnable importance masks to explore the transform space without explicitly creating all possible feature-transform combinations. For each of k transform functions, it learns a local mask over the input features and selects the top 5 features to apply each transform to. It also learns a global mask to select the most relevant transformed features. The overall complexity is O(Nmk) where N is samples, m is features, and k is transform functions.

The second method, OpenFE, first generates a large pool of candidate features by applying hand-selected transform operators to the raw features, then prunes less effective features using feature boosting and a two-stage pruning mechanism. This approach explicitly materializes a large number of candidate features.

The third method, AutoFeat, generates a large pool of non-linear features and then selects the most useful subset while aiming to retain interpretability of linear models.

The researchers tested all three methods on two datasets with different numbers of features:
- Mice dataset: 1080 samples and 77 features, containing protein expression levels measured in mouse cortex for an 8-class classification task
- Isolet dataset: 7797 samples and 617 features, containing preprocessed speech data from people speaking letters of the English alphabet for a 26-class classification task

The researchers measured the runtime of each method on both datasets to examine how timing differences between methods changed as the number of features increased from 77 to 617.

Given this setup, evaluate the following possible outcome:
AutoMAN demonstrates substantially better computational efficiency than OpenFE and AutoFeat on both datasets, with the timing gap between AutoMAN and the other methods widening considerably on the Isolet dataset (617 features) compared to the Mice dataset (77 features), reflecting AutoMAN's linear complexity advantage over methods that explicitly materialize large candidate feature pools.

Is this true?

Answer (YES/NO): NO